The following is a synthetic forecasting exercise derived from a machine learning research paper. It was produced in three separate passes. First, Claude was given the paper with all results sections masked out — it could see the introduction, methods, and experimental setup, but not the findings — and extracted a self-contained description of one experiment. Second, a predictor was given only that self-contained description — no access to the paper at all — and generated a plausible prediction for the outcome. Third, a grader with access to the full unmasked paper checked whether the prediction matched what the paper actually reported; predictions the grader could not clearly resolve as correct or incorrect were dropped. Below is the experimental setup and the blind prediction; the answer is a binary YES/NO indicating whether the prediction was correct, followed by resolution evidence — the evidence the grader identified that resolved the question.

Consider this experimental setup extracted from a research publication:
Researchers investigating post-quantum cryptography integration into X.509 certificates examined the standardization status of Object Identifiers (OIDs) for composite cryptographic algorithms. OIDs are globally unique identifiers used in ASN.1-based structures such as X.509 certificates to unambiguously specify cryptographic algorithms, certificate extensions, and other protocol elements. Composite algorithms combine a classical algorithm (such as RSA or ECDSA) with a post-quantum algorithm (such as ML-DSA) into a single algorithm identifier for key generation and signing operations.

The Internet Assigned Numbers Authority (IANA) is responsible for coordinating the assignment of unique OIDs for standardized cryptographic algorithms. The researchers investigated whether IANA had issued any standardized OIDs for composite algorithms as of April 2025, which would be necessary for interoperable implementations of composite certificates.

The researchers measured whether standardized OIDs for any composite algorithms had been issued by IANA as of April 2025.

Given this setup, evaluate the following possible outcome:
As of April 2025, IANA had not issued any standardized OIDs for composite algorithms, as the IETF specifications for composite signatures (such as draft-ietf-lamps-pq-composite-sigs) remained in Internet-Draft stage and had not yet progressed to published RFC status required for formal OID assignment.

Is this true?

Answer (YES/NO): YES